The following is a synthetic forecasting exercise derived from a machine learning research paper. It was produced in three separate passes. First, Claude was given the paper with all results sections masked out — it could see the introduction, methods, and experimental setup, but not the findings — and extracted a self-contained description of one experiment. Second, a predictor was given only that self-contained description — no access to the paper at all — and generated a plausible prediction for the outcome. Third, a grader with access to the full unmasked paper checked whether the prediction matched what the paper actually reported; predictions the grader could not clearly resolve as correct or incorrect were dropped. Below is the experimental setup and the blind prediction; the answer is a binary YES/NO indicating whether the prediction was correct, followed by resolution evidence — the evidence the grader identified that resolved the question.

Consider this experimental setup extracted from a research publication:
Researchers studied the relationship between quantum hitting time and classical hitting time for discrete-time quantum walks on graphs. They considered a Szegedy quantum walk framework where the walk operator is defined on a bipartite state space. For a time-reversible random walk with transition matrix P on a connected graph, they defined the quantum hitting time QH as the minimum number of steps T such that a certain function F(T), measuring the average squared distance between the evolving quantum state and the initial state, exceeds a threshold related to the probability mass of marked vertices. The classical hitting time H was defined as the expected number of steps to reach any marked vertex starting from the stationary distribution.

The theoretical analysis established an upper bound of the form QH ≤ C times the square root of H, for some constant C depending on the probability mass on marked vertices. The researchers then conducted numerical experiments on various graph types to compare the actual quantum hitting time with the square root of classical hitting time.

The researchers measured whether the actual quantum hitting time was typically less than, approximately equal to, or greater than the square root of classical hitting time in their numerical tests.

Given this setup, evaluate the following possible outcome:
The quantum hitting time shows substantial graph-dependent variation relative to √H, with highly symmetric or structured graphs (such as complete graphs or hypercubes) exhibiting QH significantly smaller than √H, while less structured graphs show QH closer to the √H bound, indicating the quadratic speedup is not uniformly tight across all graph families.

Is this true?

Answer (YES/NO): NO